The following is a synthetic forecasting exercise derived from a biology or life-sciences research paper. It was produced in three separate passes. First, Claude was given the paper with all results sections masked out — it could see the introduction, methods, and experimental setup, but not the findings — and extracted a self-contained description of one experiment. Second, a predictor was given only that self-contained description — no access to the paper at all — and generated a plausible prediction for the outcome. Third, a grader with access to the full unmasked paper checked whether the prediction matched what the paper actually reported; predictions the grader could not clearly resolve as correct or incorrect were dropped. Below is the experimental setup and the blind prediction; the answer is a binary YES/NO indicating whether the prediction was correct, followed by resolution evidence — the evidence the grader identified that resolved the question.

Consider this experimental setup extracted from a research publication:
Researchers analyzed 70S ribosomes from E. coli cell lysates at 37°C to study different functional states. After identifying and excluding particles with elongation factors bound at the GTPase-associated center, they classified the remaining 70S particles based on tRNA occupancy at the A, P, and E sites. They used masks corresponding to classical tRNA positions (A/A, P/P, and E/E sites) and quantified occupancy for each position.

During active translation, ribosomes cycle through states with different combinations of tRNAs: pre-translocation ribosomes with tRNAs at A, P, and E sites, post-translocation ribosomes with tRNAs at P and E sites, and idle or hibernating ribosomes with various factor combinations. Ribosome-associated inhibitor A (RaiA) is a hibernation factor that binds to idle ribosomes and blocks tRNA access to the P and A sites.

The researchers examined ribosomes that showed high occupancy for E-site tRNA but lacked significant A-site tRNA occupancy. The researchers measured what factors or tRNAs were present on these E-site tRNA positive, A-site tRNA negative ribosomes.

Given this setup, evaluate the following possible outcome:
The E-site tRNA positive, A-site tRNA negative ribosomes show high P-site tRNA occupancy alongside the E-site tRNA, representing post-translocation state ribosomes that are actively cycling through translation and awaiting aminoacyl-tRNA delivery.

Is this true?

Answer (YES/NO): NO